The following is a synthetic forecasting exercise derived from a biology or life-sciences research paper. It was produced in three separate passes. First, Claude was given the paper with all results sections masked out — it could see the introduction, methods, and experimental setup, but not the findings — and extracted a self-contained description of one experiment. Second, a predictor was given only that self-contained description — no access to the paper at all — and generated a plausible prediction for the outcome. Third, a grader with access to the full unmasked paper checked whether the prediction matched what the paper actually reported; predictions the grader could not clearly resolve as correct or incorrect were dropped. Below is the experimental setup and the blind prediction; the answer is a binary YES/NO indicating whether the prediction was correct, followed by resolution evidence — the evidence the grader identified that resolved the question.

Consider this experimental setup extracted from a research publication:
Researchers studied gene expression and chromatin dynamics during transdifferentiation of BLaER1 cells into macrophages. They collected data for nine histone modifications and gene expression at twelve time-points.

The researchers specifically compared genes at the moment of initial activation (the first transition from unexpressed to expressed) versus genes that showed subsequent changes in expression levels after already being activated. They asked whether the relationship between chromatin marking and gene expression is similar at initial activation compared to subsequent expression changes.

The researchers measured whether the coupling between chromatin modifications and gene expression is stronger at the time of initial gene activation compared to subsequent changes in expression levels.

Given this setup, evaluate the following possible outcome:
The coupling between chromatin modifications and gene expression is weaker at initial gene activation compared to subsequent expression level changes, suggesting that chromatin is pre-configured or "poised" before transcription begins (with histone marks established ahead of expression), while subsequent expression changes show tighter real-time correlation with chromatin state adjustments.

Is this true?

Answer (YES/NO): NO